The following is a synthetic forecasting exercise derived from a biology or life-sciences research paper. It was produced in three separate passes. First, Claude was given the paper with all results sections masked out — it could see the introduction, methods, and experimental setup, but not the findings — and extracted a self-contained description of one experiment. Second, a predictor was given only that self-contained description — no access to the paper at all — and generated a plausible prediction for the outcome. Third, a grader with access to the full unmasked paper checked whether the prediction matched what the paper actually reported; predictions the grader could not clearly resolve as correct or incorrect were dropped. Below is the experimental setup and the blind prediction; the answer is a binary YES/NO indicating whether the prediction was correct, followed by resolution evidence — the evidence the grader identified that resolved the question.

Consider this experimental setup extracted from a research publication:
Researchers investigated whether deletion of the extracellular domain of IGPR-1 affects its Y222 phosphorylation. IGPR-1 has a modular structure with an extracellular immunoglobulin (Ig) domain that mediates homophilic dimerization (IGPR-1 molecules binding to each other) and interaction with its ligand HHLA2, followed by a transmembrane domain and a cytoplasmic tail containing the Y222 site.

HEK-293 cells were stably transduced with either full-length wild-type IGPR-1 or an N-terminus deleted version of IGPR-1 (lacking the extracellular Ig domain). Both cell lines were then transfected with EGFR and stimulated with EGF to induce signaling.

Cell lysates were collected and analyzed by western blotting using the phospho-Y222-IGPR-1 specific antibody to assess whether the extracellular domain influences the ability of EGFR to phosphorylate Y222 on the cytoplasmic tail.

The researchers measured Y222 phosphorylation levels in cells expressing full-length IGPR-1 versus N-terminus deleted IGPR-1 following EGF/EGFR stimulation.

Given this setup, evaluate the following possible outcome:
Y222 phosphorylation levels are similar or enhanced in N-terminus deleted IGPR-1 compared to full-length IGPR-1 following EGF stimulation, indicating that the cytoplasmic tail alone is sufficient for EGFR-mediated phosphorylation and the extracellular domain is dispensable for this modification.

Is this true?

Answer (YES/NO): NO